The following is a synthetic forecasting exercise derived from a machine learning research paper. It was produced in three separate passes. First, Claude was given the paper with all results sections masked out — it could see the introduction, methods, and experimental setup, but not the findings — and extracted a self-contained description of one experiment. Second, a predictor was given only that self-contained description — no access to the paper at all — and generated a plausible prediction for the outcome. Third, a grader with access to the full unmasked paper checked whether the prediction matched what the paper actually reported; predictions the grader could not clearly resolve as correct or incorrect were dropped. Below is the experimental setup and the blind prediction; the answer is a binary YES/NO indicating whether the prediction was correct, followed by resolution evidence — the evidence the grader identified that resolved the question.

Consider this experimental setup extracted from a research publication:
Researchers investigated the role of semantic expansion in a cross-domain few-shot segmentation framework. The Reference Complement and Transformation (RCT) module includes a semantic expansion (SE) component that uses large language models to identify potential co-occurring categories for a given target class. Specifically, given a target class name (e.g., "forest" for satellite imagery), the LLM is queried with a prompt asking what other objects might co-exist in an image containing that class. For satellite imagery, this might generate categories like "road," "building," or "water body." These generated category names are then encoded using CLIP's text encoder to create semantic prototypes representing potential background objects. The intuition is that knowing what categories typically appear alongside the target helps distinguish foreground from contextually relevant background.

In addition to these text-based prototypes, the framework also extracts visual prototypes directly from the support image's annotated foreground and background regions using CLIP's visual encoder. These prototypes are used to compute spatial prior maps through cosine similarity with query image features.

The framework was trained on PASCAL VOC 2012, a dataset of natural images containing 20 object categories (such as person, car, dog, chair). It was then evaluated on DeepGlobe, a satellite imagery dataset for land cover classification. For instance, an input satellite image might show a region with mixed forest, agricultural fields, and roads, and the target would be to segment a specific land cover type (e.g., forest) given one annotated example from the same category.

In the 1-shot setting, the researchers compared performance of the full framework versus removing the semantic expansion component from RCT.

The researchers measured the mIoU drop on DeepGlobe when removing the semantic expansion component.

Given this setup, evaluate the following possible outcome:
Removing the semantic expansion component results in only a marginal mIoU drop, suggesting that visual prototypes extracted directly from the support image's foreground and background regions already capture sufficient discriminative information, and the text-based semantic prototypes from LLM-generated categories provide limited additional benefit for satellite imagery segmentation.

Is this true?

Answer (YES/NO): NO